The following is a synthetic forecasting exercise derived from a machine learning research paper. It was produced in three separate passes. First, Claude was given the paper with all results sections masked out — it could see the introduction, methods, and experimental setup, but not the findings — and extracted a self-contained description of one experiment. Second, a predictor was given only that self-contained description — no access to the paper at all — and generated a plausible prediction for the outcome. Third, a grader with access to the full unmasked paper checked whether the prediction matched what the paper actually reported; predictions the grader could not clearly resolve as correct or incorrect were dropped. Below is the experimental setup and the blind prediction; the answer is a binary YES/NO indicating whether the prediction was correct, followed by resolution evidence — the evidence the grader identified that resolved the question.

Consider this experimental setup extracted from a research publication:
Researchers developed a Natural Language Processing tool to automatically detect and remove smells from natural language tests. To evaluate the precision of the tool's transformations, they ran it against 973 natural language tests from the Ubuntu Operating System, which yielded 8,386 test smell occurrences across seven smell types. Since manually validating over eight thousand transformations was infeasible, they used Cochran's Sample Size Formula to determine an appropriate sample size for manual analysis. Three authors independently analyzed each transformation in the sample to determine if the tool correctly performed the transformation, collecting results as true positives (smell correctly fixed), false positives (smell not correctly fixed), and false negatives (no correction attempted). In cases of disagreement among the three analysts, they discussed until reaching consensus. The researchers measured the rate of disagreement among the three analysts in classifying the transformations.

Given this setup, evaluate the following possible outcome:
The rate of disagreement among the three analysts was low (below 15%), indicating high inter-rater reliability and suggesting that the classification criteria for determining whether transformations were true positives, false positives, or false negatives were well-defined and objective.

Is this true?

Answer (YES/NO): YES